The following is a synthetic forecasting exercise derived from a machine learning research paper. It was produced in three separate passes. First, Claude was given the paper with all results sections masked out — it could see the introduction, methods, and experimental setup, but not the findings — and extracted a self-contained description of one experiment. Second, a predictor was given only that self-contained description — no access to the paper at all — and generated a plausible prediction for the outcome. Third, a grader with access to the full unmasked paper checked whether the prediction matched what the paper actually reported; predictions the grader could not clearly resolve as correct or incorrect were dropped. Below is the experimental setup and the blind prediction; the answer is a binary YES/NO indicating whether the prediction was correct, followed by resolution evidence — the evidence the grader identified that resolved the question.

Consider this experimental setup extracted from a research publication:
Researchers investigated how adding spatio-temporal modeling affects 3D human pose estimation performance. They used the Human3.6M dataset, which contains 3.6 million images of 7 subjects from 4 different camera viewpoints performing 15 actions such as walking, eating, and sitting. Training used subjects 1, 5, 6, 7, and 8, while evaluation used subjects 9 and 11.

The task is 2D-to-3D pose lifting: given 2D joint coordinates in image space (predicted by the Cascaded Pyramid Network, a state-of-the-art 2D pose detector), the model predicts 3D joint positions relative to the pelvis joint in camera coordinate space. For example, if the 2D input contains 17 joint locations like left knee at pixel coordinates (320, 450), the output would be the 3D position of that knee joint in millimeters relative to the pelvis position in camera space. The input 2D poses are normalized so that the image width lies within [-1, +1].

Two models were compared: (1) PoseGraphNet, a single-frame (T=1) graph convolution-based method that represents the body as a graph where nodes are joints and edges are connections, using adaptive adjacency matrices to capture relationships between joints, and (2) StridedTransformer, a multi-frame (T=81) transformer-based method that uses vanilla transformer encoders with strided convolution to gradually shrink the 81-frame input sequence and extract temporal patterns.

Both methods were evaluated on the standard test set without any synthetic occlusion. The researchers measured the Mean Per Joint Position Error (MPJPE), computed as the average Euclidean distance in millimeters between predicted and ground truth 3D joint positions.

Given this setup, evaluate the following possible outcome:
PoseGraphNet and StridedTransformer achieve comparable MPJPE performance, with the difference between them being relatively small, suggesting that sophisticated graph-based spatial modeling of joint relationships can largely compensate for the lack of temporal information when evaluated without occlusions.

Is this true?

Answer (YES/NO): NO